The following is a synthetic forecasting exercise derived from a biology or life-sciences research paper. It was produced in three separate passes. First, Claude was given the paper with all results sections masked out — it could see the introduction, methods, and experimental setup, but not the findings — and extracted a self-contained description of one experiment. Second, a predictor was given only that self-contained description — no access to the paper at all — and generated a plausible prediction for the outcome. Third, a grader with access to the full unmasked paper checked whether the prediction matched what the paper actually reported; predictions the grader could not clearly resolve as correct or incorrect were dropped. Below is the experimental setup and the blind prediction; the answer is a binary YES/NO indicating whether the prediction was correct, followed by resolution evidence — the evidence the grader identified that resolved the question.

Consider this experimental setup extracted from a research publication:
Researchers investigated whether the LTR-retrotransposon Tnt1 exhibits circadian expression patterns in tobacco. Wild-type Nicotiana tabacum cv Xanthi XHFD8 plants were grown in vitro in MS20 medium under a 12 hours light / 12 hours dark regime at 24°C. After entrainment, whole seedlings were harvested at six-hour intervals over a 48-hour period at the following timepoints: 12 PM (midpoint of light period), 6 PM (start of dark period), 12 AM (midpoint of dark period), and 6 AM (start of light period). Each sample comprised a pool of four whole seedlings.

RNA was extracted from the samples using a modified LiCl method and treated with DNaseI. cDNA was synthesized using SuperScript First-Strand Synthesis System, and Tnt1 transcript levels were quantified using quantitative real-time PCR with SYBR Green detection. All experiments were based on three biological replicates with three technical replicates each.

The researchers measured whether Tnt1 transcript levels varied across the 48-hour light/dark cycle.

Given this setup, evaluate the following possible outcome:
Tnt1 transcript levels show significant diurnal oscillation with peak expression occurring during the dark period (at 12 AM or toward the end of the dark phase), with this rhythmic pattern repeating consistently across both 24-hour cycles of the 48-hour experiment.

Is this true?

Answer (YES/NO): NO